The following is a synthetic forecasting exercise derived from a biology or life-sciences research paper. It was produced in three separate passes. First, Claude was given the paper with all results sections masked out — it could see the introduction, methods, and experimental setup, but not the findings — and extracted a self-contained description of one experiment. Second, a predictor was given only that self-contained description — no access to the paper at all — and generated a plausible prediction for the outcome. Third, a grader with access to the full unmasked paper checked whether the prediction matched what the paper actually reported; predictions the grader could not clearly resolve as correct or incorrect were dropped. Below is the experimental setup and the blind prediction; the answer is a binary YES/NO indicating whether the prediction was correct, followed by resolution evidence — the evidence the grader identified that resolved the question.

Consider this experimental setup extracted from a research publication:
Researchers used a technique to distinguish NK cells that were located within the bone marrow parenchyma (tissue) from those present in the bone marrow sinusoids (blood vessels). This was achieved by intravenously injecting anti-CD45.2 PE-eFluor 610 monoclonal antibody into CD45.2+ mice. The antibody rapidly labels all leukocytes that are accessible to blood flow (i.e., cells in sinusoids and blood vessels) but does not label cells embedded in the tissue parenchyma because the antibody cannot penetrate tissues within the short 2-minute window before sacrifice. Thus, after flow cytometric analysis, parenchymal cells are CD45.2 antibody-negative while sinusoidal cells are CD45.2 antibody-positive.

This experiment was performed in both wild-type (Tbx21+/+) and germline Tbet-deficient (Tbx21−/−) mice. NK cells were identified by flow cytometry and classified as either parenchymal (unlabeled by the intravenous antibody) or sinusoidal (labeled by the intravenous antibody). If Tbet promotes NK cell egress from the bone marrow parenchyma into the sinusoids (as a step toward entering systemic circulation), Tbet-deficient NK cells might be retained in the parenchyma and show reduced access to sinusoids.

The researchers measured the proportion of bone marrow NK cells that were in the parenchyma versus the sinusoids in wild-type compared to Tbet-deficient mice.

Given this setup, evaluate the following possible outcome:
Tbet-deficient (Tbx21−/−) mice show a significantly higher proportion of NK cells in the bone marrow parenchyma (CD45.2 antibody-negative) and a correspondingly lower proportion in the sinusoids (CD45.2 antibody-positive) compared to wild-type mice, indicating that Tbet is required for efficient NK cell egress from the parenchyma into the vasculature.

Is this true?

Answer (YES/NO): YES